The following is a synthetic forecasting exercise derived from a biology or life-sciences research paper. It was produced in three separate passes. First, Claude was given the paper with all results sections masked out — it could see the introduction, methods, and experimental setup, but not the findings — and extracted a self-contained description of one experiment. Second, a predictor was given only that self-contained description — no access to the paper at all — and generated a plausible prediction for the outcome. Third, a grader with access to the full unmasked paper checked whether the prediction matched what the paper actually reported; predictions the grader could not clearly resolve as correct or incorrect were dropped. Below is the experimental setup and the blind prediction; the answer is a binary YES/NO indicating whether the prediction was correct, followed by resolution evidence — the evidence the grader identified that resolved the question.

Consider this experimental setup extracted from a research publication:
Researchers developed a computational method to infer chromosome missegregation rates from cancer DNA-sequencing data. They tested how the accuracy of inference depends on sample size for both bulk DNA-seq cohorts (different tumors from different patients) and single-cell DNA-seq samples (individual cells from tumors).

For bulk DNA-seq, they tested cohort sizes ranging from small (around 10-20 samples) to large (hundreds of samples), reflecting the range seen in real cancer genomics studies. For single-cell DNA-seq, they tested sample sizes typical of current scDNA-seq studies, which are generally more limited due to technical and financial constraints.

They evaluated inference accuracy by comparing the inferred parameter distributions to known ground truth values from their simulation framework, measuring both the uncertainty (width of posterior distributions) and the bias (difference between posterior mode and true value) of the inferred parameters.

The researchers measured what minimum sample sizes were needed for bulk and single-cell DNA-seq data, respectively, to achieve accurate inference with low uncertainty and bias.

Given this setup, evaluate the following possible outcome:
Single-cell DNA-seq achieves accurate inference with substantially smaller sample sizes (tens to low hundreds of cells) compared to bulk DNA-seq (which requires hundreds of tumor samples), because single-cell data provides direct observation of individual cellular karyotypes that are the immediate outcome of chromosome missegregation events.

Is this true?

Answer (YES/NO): NO